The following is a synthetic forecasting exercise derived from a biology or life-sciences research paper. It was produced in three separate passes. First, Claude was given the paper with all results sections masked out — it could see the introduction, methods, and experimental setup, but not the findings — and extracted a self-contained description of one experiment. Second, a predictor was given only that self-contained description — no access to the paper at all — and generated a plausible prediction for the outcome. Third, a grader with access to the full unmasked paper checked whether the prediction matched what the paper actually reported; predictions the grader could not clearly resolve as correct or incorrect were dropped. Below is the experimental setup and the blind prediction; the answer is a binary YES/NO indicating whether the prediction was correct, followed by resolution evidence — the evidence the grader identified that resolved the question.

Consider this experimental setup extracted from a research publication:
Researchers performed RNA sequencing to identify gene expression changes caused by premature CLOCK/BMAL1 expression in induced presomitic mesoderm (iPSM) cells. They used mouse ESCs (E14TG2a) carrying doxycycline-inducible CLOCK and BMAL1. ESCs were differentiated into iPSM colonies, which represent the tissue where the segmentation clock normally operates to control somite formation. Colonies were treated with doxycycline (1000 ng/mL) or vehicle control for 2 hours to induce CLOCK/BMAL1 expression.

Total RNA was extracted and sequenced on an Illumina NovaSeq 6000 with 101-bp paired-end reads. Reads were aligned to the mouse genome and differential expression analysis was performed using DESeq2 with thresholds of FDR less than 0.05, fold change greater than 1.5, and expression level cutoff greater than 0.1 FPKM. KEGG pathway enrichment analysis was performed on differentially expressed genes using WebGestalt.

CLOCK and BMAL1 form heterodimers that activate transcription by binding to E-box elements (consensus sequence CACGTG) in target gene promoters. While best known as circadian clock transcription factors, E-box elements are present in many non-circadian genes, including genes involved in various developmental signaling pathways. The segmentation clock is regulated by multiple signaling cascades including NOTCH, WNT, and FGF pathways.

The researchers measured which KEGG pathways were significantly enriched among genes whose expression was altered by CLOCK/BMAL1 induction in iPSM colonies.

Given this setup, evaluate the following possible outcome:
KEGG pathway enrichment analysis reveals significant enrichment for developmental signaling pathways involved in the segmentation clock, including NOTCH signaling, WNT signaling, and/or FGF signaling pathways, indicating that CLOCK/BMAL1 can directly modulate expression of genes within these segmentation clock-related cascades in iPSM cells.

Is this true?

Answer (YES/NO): YES